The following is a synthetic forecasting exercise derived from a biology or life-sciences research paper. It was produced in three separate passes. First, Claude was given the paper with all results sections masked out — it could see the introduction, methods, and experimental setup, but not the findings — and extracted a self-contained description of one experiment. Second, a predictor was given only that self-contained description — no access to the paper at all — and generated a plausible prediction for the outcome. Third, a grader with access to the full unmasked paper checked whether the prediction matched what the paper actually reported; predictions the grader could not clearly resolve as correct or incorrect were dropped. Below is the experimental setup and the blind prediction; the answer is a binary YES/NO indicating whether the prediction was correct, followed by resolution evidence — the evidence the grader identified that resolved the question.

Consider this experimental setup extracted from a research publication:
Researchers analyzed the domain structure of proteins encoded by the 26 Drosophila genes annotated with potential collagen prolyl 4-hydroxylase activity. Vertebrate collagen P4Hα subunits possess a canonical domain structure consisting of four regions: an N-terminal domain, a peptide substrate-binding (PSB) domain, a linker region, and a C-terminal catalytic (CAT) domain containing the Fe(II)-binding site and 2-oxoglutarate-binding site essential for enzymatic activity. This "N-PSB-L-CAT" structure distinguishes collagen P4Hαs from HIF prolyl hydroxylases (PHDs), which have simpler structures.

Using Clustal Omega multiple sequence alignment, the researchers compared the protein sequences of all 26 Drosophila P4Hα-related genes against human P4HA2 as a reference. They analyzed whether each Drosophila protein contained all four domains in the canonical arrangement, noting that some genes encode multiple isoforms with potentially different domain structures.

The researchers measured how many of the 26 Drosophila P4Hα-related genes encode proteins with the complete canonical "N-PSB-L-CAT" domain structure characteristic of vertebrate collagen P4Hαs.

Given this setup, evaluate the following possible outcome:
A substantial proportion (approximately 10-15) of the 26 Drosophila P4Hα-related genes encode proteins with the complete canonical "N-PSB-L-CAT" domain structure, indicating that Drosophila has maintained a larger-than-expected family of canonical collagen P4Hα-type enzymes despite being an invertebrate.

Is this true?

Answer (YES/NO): NO